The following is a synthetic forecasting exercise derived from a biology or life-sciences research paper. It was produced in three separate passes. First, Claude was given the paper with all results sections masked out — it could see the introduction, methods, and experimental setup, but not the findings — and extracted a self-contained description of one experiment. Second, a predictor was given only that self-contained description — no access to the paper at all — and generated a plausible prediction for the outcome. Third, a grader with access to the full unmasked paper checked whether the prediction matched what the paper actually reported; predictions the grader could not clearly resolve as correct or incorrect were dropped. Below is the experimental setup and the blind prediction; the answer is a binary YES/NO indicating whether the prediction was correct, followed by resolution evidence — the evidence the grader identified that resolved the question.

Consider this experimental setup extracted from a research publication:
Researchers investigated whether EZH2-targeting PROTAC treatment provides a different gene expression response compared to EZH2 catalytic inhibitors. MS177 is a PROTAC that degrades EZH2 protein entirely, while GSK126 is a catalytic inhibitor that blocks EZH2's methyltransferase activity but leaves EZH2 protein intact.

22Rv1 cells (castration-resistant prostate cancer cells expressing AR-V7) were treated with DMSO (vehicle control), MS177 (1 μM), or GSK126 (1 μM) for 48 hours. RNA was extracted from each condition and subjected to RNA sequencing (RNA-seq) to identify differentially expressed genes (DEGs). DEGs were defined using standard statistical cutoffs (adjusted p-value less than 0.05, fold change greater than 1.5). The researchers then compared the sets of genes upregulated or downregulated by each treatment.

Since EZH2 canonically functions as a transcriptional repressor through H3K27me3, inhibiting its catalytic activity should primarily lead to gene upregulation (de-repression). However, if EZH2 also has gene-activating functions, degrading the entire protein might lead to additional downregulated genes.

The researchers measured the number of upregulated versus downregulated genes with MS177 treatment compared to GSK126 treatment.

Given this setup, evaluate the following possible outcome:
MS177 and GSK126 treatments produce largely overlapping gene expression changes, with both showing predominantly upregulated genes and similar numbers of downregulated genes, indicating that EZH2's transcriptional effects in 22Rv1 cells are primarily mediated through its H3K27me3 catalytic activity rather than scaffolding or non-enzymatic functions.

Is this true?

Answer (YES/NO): NO